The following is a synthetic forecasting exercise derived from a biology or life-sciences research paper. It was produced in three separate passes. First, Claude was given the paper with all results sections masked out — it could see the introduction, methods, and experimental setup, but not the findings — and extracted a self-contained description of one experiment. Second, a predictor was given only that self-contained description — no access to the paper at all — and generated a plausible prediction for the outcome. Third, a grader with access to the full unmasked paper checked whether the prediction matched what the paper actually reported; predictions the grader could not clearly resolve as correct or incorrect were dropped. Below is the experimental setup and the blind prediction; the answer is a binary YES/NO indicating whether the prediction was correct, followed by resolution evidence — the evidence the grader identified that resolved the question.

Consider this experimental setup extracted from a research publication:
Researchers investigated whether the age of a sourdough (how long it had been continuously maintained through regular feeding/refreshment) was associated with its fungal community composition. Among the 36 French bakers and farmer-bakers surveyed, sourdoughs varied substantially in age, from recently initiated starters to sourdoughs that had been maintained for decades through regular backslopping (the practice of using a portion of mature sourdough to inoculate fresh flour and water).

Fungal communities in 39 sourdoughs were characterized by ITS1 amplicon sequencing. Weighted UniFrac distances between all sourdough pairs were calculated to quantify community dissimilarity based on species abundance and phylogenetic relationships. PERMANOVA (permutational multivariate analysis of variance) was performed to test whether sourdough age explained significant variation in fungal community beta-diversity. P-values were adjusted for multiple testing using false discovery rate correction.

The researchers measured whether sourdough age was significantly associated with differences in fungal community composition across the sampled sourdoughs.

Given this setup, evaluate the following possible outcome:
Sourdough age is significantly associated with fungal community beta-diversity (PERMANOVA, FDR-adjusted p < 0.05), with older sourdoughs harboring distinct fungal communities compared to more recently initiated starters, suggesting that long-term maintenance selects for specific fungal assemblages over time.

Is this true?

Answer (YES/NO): NO